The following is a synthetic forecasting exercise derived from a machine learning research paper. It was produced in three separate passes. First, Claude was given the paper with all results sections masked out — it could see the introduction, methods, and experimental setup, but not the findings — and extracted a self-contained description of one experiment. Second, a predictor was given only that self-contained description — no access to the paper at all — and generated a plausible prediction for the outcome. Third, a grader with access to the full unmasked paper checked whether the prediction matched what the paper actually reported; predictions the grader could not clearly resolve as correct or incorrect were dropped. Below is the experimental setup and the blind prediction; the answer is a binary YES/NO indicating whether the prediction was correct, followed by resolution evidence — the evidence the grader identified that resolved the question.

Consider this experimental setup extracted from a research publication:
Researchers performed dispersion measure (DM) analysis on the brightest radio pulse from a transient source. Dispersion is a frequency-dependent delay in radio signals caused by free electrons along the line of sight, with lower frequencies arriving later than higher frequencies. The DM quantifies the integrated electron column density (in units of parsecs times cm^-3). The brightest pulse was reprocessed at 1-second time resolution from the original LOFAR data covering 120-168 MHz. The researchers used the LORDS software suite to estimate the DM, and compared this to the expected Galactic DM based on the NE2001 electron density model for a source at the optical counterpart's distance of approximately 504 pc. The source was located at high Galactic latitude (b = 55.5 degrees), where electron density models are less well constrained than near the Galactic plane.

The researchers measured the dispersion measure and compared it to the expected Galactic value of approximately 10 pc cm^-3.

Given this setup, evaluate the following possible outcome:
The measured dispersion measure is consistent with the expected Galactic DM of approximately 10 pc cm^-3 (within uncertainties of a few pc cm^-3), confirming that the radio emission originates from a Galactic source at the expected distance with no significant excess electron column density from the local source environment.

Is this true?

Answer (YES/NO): YES